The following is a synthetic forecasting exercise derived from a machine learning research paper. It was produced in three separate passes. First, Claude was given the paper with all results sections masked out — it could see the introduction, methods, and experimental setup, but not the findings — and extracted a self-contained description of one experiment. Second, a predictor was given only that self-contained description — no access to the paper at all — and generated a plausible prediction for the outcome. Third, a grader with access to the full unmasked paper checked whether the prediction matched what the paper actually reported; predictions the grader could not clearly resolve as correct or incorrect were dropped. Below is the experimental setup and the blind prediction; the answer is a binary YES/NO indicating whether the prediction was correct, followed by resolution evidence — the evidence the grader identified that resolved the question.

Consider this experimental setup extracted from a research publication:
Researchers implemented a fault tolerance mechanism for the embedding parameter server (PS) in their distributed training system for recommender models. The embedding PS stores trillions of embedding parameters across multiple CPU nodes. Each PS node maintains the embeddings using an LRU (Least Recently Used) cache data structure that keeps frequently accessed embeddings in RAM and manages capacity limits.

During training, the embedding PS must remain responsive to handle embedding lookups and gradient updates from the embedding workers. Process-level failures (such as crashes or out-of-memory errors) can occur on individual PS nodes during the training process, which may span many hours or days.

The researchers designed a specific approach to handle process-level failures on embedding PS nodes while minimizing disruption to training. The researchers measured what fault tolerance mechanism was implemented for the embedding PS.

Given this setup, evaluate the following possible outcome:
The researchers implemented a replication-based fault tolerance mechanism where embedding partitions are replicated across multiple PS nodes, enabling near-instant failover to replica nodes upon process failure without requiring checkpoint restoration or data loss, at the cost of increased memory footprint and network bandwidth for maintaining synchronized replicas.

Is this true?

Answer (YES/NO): NO